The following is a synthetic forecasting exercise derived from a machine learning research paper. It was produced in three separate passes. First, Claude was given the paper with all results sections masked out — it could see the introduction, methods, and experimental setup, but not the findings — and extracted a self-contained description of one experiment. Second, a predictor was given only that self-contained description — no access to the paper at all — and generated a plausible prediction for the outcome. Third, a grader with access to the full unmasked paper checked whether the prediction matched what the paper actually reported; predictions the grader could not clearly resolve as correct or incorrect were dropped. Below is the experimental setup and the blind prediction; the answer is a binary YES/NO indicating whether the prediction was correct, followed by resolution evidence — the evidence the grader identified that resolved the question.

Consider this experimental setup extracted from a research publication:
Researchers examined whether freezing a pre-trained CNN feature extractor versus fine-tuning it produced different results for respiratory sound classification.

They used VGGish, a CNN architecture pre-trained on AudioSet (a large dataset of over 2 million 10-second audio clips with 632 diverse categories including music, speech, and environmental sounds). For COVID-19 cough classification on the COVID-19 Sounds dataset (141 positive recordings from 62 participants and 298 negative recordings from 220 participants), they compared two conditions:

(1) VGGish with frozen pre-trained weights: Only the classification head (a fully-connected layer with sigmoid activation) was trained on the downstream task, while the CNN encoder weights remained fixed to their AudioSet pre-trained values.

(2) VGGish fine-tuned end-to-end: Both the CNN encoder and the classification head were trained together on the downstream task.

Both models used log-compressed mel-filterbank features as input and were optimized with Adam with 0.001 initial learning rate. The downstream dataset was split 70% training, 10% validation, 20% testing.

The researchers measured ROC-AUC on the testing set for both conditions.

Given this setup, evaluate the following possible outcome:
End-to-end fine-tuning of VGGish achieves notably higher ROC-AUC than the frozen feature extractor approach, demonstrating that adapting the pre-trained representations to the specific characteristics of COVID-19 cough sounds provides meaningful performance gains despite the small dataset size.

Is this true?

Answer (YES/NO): YES